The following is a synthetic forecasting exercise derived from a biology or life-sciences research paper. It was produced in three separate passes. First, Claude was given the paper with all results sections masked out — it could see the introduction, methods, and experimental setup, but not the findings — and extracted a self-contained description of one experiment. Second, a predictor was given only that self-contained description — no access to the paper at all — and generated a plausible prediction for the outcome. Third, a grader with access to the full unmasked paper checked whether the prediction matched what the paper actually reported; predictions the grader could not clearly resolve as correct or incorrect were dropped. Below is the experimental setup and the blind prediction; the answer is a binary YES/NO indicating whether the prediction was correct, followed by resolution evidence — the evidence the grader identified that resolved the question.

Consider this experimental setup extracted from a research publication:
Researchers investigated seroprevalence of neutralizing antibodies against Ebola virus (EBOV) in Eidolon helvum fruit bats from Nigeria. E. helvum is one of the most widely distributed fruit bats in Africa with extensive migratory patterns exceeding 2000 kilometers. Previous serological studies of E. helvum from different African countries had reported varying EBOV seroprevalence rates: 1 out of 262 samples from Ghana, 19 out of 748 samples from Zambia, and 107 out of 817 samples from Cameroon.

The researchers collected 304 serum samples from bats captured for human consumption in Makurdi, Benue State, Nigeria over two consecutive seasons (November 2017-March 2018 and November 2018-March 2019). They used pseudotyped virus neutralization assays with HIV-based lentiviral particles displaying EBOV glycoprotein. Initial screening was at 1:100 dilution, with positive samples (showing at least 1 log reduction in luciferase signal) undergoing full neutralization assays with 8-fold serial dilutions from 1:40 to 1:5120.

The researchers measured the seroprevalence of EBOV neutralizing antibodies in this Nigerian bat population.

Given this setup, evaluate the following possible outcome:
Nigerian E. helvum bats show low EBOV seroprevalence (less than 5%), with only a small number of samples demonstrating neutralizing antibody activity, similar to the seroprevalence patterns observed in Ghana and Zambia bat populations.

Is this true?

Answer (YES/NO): YES